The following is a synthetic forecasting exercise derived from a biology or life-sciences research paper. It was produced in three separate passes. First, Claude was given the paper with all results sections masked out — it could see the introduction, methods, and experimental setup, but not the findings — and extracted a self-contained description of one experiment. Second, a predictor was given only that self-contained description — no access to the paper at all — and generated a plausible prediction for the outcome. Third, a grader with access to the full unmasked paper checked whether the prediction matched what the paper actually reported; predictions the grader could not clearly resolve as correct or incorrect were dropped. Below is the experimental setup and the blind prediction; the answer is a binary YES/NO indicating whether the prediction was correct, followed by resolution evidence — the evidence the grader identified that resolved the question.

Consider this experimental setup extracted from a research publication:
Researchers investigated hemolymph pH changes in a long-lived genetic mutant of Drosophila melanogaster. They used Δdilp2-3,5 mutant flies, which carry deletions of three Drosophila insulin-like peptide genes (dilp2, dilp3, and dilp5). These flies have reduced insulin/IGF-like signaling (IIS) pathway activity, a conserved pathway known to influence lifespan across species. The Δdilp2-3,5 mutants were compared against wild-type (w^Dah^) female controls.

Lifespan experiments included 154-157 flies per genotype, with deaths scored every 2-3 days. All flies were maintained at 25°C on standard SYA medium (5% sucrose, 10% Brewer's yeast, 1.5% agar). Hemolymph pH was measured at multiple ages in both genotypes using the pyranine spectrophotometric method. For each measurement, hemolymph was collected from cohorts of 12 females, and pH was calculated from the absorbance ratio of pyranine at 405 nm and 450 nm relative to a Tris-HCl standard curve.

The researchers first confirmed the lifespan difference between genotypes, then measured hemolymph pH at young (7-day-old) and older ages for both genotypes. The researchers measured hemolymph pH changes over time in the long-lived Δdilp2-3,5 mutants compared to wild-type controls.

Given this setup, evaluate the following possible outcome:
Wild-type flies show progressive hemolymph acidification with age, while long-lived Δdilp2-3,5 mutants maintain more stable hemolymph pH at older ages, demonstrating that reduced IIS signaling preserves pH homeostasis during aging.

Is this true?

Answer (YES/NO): YES